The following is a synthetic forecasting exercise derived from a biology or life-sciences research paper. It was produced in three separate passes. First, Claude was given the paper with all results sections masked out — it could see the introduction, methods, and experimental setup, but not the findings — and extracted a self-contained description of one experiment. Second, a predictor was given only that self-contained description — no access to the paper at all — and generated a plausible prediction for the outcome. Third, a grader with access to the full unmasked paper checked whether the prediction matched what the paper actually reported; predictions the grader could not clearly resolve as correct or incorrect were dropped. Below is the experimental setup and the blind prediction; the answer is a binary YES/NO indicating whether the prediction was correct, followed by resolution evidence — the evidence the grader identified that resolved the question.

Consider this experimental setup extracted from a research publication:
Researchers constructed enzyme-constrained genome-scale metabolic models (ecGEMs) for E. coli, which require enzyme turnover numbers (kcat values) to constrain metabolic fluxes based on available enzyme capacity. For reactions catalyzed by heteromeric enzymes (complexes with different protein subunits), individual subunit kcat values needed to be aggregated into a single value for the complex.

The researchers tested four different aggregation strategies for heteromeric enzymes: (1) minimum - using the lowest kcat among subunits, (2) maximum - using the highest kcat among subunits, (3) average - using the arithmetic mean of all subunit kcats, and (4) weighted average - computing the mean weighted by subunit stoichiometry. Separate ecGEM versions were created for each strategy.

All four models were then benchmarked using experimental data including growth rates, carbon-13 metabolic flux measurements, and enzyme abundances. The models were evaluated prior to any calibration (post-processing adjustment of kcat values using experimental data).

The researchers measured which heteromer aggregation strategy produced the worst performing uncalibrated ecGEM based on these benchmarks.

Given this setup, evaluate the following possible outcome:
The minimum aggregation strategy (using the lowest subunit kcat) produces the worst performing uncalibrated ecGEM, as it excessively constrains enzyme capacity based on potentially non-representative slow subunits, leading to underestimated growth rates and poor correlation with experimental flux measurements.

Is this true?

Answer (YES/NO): YES